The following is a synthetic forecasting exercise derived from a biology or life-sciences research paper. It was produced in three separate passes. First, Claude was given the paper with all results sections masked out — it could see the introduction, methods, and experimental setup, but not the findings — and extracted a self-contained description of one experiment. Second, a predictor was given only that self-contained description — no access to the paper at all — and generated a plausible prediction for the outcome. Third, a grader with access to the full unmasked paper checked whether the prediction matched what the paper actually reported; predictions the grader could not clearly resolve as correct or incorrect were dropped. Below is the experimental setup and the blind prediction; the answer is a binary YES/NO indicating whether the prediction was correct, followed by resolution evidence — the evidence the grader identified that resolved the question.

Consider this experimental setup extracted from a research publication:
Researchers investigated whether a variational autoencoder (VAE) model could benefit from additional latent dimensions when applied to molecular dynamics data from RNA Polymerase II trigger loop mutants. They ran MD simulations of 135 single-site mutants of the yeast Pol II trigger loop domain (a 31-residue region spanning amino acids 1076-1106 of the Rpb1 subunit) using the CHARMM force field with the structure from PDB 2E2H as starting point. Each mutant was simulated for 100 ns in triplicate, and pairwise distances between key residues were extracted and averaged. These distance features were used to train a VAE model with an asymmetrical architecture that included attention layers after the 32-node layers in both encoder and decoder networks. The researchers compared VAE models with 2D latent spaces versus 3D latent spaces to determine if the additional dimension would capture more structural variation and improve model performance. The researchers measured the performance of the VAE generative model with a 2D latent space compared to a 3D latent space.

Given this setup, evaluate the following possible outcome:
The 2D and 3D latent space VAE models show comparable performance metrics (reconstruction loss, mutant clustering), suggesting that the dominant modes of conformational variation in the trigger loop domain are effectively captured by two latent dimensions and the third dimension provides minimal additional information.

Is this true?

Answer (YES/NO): YES